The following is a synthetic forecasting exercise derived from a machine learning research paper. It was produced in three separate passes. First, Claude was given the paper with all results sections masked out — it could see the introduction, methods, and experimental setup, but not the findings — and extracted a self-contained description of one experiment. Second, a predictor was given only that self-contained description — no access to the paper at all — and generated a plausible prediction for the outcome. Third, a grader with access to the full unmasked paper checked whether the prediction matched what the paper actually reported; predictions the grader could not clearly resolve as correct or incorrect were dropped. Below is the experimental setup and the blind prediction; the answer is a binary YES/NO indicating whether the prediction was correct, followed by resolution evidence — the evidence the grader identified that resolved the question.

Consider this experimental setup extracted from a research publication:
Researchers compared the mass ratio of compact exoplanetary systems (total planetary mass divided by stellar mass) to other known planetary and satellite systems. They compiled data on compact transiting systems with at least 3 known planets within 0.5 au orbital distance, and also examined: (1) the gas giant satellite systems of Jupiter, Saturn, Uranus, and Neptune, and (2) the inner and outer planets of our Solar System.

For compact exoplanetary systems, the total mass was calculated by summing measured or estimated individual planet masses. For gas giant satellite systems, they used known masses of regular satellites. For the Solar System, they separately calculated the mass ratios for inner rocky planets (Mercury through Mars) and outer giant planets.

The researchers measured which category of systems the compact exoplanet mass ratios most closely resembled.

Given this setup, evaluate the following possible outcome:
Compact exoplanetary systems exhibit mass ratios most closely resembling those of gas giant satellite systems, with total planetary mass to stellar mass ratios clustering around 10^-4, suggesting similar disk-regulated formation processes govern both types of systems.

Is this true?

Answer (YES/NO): YES